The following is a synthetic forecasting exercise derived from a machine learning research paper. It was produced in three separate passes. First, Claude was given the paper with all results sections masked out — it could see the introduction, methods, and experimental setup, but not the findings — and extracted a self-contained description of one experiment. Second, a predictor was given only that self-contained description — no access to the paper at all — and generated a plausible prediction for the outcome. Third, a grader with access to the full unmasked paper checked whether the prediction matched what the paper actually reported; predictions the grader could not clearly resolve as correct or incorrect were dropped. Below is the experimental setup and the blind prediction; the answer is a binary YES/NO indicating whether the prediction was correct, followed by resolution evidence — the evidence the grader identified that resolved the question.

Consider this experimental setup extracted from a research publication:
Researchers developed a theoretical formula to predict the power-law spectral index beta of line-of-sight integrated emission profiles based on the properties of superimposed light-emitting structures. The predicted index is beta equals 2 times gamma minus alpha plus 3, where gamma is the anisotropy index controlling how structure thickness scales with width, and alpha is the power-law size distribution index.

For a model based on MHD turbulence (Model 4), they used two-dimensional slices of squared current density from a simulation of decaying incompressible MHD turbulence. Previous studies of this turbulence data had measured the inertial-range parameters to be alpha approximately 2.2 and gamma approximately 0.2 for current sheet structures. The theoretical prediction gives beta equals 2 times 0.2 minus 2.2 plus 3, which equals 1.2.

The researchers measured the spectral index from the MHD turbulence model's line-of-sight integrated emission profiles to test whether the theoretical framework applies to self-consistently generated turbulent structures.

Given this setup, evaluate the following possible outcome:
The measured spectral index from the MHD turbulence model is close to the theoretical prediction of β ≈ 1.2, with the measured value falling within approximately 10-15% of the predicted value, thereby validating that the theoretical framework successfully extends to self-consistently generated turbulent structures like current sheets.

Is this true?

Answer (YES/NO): YES